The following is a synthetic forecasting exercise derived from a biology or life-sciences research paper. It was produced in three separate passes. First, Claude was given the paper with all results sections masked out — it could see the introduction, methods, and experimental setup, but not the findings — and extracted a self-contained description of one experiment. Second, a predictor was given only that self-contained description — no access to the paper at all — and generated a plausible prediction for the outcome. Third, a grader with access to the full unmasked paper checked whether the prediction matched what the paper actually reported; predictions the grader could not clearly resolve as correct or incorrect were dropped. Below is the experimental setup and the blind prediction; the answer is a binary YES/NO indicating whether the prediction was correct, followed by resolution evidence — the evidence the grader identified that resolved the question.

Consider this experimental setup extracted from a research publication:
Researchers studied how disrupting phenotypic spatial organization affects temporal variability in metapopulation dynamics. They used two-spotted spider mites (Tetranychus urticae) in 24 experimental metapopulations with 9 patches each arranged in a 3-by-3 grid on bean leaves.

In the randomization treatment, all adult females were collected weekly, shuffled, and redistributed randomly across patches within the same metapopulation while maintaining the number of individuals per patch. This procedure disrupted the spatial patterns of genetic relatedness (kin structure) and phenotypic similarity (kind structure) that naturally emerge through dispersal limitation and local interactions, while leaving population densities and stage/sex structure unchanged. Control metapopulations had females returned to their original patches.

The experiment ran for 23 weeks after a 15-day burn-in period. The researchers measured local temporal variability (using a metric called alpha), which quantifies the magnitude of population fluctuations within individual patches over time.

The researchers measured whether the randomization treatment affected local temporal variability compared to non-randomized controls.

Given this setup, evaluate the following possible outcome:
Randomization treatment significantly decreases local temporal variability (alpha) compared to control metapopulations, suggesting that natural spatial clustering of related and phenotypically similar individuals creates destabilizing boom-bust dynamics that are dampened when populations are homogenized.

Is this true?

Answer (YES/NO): YES